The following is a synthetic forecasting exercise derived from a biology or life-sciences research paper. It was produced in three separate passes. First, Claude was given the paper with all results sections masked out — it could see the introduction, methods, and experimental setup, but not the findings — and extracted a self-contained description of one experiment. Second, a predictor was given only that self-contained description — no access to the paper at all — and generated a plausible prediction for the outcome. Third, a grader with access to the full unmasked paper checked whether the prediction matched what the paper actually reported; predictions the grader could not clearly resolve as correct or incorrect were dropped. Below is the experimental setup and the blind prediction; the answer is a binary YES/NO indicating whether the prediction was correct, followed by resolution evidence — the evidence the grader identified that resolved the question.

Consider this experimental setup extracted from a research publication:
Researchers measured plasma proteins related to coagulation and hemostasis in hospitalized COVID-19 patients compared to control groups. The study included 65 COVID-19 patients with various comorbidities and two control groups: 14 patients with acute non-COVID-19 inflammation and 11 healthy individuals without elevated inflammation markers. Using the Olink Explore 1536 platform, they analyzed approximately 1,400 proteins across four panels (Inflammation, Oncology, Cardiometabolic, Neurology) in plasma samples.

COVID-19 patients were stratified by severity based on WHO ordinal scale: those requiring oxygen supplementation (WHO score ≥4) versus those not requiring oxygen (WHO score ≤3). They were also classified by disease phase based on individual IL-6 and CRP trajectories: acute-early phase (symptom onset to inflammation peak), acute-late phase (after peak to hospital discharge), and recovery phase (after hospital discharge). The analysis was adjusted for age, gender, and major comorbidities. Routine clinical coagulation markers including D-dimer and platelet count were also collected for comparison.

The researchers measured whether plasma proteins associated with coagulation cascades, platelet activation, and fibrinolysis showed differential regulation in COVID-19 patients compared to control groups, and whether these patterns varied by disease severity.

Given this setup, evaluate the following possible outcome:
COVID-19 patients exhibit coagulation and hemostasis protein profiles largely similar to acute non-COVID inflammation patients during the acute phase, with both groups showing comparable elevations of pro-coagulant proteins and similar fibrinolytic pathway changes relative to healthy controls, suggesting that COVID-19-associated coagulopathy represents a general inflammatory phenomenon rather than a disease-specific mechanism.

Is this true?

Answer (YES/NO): NO